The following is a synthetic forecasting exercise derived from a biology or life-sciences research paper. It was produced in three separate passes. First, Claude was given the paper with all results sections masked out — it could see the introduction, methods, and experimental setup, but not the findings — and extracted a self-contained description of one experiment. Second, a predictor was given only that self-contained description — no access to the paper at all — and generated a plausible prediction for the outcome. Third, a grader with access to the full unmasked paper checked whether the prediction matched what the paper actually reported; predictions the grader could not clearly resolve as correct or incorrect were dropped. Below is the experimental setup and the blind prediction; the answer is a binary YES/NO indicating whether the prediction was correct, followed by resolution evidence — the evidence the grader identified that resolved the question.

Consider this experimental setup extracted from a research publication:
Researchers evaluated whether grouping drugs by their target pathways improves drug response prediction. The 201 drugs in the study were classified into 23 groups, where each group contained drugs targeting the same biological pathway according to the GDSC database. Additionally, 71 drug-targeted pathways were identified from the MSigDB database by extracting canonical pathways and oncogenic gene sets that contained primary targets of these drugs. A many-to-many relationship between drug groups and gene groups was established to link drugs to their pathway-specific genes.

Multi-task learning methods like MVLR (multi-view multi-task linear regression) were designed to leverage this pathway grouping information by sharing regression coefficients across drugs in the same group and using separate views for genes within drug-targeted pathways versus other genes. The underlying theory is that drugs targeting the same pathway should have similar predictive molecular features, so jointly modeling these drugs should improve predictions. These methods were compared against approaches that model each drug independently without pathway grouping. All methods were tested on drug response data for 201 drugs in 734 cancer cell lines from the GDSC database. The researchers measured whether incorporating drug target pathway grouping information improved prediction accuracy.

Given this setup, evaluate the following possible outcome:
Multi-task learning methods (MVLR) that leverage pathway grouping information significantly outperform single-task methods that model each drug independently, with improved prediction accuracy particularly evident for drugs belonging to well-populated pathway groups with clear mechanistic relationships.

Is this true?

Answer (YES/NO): NO